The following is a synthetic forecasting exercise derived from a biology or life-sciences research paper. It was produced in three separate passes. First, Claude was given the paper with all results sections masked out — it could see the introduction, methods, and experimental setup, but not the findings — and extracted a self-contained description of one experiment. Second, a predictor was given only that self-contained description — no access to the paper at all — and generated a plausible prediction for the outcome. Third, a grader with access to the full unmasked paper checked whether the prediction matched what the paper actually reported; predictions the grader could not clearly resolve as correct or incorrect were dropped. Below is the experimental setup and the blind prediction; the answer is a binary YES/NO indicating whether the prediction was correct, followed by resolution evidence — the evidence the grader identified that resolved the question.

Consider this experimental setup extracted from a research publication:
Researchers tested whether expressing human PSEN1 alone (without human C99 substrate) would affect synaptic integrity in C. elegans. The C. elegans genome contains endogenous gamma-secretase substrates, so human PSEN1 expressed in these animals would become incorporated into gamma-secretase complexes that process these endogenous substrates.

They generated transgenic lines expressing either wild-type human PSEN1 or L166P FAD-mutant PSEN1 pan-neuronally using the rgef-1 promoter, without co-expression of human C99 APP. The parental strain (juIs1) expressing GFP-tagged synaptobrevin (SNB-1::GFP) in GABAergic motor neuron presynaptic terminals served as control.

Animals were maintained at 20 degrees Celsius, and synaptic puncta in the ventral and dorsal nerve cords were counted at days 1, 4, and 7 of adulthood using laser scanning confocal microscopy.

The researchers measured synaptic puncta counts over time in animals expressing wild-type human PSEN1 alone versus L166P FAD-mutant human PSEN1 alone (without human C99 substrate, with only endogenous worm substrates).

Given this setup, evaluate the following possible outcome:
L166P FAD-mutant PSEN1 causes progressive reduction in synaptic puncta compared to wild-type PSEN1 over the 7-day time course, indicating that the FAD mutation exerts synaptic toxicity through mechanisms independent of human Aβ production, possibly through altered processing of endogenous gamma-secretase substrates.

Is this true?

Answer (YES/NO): NO